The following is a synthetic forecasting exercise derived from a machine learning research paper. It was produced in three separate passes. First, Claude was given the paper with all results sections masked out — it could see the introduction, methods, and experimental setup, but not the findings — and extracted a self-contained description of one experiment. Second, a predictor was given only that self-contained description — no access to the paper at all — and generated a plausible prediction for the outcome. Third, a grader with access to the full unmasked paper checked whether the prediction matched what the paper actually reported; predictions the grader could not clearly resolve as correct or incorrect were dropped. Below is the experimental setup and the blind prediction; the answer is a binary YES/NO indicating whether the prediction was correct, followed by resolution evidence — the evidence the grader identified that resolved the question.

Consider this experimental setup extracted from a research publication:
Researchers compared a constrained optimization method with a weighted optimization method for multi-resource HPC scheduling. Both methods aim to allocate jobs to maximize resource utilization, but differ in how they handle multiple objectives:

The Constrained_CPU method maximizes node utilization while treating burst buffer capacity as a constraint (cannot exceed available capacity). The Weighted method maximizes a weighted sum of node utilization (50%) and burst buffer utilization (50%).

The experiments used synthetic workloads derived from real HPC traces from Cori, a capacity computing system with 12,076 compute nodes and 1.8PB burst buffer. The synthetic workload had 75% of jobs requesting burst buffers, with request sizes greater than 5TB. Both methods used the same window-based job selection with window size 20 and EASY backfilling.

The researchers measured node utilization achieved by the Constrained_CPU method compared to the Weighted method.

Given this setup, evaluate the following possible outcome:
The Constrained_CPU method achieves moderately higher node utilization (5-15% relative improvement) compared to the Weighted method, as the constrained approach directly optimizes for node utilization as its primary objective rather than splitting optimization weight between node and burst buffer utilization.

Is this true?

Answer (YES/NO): NO